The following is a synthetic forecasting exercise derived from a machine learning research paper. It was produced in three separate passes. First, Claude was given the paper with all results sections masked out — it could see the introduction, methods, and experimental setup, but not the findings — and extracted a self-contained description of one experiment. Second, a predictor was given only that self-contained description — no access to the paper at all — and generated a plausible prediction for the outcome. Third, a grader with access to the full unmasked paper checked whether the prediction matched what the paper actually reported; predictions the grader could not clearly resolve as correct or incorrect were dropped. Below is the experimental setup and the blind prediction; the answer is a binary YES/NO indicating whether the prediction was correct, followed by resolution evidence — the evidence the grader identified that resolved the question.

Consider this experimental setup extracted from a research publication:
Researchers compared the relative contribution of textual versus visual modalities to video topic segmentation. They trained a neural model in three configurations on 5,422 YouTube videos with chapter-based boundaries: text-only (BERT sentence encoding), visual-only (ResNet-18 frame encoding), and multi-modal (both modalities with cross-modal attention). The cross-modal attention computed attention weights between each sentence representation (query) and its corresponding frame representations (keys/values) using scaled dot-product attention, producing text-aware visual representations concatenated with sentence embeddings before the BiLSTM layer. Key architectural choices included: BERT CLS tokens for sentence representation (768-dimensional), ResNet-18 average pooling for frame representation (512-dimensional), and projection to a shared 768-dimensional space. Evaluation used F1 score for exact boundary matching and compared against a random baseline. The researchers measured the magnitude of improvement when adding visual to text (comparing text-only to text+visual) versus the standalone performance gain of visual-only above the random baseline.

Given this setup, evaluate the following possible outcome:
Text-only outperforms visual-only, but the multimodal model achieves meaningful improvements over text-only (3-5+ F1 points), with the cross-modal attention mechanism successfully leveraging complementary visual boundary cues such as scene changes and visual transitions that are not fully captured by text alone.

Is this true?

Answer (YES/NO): NO